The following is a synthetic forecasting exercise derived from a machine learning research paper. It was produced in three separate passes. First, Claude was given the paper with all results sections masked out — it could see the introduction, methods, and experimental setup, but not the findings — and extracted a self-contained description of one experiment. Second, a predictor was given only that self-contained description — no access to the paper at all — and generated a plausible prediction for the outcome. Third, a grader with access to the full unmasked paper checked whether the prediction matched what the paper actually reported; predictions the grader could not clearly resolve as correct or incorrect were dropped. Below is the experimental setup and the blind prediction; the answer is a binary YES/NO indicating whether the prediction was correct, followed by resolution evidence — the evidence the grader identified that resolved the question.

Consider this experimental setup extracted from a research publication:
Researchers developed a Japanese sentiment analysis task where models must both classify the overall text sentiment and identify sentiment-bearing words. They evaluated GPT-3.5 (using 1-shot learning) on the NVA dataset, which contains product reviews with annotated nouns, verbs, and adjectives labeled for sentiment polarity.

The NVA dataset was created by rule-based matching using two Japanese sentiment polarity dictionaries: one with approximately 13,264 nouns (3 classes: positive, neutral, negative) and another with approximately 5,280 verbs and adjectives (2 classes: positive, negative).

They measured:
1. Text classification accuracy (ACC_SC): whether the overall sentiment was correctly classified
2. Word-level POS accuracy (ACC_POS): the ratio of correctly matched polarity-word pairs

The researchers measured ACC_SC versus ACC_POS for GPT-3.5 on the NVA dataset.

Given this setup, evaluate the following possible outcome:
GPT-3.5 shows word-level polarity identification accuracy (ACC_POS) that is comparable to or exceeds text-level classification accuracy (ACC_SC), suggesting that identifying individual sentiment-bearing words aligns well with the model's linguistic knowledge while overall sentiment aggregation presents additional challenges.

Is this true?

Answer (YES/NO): NO